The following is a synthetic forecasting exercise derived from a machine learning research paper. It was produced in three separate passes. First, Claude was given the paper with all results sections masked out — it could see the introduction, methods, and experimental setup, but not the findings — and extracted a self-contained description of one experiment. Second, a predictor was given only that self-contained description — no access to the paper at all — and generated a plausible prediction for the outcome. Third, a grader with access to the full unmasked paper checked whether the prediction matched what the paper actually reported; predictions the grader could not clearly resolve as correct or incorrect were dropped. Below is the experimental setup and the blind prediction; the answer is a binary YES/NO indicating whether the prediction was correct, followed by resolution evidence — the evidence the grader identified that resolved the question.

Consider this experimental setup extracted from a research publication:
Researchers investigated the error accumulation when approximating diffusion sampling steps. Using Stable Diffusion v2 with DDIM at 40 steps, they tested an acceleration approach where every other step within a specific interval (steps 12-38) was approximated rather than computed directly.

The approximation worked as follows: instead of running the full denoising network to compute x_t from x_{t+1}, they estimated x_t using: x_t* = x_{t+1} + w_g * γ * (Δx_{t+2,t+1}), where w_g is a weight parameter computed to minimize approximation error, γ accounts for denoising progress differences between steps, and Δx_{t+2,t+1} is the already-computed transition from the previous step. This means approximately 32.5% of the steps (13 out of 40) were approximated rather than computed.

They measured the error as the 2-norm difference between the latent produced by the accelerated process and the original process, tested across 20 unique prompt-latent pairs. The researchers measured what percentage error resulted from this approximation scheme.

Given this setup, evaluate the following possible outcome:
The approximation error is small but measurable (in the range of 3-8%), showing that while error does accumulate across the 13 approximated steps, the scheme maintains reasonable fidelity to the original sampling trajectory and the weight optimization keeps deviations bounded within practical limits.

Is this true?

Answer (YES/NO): YES